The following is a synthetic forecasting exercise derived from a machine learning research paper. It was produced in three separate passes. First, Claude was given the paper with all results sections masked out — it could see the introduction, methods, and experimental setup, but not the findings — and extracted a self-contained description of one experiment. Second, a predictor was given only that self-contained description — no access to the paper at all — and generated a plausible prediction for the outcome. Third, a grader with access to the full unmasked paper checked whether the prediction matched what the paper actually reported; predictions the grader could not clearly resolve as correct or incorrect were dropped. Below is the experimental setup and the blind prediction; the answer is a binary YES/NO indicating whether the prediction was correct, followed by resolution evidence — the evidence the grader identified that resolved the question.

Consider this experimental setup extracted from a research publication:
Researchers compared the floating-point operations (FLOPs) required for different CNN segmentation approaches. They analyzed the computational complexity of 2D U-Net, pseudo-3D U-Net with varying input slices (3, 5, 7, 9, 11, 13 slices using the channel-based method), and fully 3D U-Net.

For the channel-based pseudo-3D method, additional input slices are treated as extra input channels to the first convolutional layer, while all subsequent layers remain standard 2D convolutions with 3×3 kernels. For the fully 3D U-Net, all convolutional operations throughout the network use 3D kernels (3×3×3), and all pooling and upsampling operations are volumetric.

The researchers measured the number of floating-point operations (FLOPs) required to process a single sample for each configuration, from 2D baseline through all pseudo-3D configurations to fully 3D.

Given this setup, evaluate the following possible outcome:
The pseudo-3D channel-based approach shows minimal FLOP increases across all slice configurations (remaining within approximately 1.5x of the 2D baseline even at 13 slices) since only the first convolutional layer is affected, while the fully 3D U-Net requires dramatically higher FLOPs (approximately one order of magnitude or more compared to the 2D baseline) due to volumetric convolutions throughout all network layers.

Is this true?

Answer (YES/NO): NO